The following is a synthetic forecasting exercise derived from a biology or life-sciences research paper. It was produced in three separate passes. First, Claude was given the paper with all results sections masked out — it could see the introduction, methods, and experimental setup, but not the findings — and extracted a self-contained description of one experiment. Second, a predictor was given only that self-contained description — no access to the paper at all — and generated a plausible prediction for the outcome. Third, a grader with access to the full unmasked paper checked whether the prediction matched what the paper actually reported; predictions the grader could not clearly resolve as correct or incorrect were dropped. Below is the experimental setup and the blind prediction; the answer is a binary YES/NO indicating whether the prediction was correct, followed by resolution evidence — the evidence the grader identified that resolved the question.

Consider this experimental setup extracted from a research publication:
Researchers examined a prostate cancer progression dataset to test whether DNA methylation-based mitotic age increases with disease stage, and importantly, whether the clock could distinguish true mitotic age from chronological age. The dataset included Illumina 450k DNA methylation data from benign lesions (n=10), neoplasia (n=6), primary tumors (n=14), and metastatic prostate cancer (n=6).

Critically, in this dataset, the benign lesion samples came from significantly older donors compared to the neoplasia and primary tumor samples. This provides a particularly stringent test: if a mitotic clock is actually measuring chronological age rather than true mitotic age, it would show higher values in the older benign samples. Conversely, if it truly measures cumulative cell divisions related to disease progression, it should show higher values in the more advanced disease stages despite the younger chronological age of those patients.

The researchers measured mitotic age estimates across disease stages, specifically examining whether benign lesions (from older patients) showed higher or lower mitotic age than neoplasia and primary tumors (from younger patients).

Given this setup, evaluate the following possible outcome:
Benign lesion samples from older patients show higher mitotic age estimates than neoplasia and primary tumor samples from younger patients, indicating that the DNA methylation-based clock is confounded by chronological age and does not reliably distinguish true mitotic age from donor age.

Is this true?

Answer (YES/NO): NO